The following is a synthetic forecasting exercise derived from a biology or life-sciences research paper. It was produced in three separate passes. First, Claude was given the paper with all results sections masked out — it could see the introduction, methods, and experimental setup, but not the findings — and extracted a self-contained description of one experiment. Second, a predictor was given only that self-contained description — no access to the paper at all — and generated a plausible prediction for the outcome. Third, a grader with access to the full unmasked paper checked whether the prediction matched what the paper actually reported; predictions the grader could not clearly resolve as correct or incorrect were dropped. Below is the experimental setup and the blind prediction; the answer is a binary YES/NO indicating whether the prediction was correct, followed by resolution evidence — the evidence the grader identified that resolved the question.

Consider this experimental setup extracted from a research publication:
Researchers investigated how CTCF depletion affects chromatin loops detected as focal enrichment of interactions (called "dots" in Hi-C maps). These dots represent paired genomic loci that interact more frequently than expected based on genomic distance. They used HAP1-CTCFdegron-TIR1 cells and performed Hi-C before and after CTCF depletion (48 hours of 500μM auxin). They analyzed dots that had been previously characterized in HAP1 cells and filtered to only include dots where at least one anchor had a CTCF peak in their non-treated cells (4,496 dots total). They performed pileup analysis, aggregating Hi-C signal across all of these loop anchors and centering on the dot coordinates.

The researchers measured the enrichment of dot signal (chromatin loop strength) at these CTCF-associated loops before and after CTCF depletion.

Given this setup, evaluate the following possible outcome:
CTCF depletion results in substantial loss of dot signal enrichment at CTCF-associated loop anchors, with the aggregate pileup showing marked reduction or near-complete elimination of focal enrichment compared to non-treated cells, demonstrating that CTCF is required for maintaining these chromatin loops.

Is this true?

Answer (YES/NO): YES